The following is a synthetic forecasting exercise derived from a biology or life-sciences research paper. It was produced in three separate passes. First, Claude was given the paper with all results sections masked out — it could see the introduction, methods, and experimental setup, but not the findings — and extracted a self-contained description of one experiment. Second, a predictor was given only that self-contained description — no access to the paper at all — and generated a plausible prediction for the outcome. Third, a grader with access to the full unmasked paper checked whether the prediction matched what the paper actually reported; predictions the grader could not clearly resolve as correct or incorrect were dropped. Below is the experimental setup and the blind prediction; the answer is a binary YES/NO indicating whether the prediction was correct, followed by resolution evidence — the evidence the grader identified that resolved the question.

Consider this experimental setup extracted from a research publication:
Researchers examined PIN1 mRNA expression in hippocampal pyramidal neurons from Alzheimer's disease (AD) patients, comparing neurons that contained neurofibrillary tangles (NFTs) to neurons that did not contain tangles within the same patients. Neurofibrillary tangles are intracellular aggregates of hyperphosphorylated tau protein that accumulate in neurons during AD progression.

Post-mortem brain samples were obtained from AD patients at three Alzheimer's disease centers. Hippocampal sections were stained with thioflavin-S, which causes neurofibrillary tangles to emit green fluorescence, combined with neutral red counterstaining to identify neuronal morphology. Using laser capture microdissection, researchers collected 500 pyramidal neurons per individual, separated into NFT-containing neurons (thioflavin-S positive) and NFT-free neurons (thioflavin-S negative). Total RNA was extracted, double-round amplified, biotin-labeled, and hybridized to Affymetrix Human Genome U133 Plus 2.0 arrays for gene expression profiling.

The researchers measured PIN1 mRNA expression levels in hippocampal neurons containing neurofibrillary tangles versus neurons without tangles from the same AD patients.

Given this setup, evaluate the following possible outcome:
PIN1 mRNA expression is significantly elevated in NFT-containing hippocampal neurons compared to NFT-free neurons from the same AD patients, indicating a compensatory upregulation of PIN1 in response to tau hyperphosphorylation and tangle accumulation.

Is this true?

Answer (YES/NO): NO